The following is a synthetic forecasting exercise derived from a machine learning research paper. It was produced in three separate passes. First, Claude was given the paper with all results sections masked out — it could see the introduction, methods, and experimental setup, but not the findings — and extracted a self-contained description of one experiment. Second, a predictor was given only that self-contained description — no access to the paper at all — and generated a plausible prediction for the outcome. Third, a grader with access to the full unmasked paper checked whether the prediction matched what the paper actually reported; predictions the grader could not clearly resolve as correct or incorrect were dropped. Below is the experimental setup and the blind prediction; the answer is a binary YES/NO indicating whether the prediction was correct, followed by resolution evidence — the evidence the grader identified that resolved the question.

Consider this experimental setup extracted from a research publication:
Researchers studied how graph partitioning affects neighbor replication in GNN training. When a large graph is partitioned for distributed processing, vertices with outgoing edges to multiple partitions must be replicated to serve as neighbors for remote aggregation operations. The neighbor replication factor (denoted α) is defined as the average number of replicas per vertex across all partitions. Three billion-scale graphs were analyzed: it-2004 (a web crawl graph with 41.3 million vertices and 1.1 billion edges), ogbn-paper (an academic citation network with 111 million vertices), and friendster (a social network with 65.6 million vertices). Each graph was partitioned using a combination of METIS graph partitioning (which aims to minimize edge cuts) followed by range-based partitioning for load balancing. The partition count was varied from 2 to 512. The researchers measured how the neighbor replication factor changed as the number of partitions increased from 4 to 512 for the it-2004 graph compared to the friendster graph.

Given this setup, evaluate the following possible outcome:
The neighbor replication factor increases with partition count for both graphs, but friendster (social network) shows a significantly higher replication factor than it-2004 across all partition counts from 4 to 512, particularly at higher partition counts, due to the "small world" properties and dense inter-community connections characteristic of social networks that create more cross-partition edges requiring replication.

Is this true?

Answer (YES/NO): YES